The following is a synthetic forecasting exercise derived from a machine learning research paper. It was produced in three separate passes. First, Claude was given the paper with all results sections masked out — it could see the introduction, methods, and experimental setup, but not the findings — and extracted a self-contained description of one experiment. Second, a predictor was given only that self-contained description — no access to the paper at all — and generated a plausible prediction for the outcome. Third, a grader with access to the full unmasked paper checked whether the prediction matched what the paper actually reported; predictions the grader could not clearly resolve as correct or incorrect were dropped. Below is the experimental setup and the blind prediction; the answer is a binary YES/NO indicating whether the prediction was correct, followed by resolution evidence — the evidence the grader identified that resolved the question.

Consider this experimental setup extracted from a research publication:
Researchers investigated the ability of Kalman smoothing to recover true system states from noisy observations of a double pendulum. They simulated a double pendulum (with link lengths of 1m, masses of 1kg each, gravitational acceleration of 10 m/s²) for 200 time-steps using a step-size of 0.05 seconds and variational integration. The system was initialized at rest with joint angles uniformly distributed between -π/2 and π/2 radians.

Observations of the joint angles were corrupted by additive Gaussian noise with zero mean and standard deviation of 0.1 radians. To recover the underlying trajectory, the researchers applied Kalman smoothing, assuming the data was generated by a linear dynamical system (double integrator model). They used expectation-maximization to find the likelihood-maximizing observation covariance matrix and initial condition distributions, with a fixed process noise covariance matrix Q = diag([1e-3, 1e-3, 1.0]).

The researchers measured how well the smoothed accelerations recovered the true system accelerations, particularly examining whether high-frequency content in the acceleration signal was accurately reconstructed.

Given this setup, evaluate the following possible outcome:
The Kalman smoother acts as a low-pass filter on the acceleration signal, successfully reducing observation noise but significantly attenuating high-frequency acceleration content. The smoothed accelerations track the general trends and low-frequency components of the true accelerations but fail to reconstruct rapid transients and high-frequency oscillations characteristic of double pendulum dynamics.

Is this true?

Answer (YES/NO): YES